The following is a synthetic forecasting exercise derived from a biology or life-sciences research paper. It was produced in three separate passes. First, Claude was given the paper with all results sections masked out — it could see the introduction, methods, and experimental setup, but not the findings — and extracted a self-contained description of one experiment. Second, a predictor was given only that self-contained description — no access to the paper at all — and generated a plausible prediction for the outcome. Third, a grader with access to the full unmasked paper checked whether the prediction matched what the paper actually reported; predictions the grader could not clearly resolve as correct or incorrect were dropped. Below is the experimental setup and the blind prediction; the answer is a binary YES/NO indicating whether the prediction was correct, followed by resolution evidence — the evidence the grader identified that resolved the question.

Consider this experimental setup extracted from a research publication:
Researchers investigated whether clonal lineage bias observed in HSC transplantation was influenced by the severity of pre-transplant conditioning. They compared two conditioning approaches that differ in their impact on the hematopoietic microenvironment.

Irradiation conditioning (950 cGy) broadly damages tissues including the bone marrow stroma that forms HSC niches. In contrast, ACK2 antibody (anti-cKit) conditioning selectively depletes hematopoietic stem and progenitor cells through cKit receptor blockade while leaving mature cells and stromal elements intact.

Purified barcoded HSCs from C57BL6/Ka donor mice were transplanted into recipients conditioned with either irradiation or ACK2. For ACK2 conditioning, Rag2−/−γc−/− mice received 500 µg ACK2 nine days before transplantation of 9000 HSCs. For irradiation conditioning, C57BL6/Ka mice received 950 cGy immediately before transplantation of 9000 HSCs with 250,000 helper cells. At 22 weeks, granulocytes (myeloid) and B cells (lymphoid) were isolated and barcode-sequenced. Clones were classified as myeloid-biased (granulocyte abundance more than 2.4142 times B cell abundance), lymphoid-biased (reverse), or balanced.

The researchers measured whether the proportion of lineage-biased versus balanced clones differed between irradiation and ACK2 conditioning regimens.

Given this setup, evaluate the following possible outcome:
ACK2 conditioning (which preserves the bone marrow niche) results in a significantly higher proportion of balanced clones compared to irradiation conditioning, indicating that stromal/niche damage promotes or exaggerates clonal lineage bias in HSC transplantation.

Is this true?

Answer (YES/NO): NO